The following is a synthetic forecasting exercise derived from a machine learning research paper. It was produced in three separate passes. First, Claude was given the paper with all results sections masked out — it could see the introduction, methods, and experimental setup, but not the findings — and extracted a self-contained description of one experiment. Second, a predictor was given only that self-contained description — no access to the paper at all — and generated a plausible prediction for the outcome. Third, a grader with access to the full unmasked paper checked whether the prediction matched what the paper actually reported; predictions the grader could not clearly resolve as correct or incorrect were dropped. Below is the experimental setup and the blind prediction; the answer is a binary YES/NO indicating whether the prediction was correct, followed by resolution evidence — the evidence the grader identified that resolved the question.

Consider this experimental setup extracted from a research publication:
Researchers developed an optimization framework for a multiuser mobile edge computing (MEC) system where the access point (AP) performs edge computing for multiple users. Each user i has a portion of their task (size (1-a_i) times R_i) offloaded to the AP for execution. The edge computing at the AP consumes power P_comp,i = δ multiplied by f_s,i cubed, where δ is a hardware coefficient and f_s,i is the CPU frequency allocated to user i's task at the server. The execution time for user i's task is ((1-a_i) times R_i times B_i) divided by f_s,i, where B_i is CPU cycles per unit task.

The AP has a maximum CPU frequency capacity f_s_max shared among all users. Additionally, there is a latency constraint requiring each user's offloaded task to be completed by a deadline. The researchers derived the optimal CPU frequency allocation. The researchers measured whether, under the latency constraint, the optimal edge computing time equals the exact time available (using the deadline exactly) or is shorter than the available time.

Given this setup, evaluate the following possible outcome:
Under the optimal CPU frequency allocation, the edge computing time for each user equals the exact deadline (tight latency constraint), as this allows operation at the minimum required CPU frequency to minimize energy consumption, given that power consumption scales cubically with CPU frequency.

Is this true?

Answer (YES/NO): YES